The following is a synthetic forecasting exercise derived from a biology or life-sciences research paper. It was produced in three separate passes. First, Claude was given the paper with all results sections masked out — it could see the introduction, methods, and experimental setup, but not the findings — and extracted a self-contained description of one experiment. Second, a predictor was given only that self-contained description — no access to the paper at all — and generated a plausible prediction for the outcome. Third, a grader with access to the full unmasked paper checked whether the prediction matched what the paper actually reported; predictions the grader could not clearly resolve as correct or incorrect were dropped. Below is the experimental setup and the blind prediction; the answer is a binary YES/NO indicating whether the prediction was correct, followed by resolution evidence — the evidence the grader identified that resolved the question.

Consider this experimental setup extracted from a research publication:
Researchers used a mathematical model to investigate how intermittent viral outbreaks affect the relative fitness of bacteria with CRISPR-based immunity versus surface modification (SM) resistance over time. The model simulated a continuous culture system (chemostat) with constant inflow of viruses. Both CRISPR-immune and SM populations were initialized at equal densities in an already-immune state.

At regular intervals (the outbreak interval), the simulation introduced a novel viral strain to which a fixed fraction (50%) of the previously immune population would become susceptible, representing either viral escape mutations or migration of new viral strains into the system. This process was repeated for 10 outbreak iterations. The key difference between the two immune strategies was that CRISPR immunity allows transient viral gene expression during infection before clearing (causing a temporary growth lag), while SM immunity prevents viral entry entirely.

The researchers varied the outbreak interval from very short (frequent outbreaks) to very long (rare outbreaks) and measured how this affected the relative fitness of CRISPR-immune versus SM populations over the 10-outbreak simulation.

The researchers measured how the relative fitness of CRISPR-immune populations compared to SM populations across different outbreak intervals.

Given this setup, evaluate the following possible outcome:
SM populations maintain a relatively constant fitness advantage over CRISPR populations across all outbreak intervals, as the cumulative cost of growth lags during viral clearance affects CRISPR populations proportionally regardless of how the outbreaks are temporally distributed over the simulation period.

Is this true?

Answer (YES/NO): NO